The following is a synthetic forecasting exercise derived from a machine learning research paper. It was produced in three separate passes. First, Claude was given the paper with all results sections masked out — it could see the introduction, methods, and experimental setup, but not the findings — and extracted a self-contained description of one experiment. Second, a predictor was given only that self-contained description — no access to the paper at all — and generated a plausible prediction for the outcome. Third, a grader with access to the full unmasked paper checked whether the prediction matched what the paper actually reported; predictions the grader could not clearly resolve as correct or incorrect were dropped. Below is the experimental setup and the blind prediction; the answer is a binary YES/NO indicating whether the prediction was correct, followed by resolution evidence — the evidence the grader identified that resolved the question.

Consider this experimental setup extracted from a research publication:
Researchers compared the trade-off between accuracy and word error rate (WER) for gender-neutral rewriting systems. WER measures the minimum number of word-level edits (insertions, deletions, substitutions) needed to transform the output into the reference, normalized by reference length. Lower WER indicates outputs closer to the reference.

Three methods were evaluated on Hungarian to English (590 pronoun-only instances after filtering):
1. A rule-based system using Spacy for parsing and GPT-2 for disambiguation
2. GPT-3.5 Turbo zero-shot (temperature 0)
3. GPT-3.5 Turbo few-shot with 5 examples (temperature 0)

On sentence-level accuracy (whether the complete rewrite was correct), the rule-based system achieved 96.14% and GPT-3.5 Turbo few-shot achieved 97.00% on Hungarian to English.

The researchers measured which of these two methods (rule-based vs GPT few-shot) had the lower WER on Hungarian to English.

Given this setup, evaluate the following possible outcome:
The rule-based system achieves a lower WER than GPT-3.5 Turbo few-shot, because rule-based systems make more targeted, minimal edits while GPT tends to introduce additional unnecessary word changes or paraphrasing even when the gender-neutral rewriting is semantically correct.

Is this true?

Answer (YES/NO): YES